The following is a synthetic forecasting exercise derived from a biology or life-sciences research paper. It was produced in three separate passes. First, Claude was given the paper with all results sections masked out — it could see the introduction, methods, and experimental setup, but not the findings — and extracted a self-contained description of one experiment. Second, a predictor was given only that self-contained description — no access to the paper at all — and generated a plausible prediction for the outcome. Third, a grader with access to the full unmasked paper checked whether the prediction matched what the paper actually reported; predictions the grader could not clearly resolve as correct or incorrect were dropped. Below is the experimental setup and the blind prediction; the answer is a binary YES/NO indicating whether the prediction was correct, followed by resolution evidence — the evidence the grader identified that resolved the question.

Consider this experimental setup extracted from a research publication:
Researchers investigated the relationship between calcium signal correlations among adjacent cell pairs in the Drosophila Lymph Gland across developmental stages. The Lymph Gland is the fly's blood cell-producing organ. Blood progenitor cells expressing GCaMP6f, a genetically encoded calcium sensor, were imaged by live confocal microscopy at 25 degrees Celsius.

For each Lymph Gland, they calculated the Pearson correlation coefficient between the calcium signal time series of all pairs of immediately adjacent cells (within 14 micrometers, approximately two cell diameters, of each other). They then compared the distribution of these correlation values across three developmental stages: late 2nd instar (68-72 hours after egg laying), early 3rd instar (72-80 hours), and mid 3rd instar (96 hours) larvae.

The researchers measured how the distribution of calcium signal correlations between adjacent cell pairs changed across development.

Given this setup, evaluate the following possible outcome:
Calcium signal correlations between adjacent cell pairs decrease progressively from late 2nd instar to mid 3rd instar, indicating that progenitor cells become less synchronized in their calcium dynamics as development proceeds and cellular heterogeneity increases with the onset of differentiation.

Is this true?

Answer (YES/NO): NO